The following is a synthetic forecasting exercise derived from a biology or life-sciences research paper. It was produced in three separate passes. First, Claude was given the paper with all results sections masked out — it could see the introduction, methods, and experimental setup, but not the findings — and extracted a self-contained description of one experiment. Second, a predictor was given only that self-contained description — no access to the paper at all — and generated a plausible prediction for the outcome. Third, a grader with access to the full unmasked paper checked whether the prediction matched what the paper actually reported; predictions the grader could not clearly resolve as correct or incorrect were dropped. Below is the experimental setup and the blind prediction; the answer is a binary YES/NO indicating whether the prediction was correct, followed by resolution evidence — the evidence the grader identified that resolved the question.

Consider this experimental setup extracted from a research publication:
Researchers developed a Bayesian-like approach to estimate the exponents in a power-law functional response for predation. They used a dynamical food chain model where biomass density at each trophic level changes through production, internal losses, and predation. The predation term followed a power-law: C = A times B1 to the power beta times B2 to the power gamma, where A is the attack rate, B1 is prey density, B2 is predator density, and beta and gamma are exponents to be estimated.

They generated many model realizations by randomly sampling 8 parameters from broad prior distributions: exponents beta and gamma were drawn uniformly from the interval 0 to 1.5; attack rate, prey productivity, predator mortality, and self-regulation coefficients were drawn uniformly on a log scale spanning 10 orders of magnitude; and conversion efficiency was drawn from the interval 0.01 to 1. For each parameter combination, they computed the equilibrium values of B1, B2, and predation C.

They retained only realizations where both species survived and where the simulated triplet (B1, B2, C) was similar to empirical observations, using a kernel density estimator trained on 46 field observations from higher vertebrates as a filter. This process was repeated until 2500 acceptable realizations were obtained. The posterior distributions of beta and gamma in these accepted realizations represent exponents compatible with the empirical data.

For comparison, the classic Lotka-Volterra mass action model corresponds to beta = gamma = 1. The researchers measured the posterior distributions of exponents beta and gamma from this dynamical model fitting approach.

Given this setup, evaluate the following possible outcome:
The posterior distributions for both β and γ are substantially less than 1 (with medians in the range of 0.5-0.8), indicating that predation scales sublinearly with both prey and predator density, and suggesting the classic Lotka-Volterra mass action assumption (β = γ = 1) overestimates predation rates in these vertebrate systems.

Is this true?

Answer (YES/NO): YES